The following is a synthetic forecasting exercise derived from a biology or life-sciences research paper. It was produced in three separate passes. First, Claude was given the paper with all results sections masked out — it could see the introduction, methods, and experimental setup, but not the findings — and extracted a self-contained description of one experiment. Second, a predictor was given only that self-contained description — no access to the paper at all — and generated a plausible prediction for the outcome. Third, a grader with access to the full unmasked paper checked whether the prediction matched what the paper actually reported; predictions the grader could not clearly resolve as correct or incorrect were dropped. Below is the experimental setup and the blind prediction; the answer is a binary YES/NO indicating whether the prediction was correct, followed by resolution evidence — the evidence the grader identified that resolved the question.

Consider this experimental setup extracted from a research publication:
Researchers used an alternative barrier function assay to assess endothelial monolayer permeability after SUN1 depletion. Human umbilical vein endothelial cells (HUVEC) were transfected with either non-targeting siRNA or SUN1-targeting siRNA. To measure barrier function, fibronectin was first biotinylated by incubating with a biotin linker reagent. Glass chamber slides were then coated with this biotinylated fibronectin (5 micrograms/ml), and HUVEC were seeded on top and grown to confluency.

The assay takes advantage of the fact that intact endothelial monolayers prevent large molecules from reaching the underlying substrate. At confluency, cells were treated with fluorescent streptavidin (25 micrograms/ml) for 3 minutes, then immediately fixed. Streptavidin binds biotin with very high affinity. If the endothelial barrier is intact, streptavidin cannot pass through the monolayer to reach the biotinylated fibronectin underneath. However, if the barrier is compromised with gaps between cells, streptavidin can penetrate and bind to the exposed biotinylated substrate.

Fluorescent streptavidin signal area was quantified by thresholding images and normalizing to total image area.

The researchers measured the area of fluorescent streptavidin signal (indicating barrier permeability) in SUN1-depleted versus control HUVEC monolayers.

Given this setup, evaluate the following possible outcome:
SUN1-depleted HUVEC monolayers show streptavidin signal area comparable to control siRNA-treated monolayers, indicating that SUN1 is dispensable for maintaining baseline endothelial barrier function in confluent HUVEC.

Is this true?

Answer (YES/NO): NO